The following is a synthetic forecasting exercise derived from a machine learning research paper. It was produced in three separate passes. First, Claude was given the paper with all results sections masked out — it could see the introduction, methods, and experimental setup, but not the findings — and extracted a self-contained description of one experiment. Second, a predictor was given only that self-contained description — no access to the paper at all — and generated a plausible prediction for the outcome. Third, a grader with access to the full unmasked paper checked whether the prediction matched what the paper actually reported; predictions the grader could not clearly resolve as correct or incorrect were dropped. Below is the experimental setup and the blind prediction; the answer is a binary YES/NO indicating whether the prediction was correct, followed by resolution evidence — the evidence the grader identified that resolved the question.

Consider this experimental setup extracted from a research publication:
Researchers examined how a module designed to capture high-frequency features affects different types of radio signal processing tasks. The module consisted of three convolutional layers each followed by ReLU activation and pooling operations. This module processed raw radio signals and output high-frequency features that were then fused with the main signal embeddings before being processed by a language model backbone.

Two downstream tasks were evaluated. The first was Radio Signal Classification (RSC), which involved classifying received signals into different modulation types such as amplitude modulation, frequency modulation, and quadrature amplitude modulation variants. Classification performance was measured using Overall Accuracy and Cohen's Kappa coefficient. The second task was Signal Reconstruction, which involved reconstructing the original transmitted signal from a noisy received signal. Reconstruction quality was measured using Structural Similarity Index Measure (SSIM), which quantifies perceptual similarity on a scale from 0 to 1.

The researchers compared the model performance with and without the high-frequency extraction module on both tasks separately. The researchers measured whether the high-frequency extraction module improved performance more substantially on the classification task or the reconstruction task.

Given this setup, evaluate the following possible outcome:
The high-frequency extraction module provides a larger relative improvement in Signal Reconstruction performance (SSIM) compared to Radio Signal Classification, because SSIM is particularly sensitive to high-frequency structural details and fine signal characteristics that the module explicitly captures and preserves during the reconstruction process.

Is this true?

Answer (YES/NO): NO